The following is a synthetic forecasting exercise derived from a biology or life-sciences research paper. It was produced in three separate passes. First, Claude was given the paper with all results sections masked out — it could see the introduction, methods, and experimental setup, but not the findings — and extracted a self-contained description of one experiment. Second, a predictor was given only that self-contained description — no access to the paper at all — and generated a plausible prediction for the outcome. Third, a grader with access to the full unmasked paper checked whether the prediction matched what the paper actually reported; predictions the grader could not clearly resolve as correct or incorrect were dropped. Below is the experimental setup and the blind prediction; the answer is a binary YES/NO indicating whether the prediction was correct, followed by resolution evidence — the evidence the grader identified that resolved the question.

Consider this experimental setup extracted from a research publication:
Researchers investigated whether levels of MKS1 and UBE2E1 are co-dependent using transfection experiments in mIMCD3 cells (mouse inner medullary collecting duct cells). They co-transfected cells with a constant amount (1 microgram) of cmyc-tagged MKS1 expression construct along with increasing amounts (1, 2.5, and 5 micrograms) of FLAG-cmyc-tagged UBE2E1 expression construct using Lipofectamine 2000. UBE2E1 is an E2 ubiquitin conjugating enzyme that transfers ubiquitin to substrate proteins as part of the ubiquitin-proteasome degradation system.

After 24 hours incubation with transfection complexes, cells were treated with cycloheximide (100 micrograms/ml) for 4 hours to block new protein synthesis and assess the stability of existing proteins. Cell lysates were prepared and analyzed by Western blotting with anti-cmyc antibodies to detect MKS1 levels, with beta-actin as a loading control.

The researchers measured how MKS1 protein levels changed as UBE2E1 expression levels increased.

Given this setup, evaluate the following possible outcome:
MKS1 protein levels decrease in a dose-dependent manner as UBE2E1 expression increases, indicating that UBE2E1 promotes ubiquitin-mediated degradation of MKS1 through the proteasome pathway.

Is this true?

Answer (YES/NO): NO